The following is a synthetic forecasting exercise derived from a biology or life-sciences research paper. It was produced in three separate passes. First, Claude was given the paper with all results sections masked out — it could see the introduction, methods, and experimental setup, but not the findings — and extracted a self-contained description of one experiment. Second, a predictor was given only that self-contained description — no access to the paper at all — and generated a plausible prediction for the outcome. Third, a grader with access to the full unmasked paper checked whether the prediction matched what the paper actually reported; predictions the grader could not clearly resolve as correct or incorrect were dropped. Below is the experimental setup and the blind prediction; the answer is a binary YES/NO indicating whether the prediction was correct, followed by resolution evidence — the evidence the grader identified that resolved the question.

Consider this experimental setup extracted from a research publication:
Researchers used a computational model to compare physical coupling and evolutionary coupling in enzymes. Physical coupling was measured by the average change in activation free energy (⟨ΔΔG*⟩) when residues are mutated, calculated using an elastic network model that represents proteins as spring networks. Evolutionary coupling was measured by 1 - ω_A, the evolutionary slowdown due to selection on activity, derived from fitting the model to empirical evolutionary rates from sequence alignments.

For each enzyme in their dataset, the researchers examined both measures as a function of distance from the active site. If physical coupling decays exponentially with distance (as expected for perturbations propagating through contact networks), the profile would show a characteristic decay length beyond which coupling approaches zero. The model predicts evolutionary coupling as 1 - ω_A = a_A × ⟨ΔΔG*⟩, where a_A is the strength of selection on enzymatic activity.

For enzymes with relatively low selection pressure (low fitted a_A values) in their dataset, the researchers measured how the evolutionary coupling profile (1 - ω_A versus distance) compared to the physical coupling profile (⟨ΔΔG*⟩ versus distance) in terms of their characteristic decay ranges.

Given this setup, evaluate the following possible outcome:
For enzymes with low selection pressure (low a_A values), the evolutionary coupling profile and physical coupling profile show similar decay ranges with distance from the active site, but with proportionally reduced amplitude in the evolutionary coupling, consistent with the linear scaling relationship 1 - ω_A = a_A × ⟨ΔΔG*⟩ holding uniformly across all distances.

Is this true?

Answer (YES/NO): NO